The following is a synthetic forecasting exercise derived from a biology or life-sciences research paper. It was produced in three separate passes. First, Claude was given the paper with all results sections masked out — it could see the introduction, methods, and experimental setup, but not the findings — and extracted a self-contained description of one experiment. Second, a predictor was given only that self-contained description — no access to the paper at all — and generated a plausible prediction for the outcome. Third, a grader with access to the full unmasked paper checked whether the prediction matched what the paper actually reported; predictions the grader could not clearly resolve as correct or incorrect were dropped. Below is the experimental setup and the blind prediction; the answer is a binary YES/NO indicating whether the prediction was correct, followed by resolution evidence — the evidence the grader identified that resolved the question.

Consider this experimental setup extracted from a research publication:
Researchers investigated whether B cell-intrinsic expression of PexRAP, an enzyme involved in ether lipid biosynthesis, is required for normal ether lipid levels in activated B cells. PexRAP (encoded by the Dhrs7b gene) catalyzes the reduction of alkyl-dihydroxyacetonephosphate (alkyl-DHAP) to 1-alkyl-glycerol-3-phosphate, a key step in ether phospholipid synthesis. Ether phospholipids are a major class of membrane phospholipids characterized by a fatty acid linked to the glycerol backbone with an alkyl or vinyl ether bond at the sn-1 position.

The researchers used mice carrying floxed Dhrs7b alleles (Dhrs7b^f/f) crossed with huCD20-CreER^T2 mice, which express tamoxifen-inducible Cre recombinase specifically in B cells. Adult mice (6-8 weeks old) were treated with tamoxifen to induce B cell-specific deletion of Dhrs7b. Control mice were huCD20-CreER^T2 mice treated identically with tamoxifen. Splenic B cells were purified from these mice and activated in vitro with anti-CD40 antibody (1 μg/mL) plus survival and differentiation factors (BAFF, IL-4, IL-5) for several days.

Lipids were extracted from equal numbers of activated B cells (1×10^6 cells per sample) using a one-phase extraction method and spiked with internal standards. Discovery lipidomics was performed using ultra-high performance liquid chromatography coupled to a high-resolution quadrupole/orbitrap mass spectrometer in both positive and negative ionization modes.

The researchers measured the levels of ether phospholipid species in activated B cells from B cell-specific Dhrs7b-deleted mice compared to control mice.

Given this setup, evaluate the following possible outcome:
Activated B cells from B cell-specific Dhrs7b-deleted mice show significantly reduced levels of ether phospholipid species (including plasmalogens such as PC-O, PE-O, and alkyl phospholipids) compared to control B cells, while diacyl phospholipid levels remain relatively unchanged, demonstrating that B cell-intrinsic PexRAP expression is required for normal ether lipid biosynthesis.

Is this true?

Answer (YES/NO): NO